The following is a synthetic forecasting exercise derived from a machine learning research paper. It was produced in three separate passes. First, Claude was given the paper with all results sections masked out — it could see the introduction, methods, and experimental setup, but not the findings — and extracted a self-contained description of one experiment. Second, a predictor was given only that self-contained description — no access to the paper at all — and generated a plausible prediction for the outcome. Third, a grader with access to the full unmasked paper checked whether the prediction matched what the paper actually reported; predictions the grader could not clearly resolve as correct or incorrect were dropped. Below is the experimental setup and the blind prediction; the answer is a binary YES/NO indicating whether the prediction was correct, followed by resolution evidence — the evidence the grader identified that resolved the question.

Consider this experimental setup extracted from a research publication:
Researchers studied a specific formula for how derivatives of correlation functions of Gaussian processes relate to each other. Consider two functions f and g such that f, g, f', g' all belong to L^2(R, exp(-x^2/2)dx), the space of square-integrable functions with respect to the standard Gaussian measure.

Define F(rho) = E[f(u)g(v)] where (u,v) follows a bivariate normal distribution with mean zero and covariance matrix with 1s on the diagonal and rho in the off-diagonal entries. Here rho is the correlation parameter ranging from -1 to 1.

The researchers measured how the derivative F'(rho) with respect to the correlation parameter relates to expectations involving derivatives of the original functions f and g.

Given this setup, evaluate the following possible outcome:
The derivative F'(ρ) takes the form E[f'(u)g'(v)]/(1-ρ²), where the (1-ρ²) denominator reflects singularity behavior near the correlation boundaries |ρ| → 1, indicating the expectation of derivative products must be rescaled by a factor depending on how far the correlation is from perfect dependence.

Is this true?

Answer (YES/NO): NO